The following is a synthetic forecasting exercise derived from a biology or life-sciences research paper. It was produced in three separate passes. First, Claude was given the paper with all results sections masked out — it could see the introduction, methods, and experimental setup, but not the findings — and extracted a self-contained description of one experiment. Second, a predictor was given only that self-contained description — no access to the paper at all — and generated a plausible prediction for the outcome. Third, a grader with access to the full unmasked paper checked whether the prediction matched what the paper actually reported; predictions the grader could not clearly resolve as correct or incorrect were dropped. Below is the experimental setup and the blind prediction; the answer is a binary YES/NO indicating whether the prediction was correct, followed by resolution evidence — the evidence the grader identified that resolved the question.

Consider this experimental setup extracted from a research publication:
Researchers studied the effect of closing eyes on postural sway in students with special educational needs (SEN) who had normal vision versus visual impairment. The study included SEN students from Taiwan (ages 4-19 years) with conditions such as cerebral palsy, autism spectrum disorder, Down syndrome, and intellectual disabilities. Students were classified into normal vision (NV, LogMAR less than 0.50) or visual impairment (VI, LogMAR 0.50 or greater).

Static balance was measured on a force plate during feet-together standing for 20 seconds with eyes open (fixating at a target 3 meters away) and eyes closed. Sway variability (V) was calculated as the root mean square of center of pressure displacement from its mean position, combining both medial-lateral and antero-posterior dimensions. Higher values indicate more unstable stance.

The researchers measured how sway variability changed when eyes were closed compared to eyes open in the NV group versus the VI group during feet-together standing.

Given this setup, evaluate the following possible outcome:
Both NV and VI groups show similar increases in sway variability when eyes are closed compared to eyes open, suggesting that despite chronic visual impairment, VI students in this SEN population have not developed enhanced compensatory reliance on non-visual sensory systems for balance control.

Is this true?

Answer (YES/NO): NO